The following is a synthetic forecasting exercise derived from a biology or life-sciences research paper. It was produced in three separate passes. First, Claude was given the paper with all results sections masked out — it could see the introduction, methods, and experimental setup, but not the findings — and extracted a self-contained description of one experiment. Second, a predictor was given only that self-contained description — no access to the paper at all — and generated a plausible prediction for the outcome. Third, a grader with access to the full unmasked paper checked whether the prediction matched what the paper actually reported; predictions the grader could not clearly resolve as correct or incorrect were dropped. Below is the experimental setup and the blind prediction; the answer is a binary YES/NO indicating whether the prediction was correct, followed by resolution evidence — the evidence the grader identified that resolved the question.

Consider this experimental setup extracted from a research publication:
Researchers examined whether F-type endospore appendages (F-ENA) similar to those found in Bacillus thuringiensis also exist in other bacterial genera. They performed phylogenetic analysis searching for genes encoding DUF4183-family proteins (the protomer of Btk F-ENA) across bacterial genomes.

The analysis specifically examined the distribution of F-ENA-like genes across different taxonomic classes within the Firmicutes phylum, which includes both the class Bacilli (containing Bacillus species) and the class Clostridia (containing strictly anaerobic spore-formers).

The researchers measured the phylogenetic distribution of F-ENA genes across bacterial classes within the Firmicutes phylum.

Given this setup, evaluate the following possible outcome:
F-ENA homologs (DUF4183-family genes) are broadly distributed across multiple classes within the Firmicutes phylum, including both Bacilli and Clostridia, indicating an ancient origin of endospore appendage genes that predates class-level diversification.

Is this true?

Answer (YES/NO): NO